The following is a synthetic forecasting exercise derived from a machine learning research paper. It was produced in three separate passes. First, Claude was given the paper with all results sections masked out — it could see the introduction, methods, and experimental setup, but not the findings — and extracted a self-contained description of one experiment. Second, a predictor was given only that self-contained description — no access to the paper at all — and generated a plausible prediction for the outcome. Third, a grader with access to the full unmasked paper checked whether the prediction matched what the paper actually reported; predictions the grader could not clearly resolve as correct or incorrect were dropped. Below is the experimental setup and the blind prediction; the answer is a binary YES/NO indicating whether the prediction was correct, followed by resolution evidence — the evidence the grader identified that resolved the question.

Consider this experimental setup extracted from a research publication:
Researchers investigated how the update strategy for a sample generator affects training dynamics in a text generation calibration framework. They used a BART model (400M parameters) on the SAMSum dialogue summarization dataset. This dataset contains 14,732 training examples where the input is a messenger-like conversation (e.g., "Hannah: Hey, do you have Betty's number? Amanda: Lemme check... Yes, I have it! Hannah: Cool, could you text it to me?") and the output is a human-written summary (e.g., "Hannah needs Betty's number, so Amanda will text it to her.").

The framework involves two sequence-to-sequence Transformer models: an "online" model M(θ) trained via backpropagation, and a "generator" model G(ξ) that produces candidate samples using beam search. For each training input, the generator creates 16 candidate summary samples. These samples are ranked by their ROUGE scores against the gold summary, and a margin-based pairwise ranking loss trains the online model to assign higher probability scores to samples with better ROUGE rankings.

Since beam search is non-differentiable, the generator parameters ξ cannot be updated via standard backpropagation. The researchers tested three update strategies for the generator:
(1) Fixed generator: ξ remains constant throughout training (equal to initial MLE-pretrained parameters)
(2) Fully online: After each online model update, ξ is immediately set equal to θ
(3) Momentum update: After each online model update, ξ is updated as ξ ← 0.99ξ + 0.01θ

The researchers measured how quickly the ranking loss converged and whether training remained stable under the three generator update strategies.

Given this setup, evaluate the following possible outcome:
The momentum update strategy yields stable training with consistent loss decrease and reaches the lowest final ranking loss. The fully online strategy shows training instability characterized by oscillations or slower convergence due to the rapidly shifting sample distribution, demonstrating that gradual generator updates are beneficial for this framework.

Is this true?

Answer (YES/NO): NO